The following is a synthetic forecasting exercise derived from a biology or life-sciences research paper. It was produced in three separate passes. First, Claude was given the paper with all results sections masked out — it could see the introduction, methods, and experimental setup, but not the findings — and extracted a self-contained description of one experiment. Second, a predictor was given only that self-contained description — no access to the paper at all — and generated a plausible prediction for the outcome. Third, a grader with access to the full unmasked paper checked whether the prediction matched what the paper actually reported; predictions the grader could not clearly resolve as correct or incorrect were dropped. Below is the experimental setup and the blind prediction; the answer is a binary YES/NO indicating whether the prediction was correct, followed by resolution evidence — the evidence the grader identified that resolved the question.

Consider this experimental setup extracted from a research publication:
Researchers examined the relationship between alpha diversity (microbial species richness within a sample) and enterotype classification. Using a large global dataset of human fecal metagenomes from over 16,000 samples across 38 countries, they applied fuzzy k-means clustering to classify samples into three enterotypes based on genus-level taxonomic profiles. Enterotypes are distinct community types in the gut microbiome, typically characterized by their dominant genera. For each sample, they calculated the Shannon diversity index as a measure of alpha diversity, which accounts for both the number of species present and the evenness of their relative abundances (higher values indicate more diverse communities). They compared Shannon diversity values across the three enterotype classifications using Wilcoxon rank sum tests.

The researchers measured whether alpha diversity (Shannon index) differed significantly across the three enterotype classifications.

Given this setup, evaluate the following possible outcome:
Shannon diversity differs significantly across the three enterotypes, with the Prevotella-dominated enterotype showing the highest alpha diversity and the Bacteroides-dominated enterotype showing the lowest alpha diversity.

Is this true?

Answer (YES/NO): NO